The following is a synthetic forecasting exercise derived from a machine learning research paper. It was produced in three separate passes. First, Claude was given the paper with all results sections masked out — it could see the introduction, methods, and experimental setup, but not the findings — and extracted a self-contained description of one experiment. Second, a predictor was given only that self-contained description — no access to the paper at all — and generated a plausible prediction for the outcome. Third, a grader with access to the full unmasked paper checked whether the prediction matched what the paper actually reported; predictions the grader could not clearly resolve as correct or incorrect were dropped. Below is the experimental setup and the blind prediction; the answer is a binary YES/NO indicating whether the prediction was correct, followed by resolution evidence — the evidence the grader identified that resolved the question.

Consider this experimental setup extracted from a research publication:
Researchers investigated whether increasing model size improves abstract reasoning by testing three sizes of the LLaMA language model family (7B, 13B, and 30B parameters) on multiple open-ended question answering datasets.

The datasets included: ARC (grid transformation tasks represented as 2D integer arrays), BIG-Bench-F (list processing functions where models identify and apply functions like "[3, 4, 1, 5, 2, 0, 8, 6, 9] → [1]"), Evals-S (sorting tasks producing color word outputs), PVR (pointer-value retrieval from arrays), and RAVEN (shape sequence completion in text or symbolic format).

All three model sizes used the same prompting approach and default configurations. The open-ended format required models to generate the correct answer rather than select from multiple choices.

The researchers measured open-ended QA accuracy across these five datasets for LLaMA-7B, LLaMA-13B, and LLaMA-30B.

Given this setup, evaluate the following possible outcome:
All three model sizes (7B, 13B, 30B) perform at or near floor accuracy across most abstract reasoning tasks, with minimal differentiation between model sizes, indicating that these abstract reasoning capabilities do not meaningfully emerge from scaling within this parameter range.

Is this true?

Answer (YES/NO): NO